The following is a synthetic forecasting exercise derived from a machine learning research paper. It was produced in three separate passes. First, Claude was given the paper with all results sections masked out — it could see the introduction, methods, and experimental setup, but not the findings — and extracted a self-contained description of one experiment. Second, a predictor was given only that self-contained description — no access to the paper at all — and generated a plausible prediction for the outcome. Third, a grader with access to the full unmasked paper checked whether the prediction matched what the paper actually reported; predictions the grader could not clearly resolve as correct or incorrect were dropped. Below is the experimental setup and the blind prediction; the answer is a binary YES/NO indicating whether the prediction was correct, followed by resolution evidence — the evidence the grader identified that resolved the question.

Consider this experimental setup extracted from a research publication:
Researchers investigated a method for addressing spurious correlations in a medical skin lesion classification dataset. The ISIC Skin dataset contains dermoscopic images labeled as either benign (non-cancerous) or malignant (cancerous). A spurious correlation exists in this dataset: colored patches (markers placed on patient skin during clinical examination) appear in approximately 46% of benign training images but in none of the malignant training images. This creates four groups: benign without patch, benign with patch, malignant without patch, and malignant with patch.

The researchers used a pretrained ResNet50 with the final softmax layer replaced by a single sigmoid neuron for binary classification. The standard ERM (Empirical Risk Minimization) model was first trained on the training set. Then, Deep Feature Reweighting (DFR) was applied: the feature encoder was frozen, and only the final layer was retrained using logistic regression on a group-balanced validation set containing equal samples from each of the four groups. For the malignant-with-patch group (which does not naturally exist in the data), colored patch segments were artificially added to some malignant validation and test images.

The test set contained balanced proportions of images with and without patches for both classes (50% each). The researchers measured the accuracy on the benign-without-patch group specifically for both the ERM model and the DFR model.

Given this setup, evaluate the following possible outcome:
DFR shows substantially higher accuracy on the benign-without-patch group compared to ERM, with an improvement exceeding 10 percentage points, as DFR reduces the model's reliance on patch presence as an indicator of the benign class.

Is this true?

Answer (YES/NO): NO